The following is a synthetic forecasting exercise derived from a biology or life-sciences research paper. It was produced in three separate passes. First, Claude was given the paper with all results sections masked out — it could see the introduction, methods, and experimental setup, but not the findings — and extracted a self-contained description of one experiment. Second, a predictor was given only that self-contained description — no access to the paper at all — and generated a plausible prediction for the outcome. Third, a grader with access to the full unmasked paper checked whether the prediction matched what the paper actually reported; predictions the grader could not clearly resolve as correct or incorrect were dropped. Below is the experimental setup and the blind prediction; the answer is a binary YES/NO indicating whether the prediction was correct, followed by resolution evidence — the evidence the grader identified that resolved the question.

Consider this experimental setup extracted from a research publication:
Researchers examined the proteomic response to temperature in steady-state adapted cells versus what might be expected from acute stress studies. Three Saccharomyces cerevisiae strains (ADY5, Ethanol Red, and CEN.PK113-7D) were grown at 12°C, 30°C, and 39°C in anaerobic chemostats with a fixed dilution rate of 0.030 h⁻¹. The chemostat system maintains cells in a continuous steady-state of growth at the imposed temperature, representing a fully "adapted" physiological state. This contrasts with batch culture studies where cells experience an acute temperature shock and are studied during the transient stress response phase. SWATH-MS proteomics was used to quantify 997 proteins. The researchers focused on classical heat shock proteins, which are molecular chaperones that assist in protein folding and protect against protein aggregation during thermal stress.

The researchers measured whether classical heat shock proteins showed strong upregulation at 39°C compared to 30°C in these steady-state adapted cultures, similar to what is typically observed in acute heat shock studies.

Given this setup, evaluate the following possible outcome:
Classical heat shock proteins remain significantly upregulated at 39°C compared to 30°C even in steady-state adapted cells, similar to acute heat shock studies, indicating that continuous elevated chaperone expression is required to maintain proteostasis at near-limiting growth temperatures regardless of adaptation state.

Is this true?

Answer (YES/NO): YES